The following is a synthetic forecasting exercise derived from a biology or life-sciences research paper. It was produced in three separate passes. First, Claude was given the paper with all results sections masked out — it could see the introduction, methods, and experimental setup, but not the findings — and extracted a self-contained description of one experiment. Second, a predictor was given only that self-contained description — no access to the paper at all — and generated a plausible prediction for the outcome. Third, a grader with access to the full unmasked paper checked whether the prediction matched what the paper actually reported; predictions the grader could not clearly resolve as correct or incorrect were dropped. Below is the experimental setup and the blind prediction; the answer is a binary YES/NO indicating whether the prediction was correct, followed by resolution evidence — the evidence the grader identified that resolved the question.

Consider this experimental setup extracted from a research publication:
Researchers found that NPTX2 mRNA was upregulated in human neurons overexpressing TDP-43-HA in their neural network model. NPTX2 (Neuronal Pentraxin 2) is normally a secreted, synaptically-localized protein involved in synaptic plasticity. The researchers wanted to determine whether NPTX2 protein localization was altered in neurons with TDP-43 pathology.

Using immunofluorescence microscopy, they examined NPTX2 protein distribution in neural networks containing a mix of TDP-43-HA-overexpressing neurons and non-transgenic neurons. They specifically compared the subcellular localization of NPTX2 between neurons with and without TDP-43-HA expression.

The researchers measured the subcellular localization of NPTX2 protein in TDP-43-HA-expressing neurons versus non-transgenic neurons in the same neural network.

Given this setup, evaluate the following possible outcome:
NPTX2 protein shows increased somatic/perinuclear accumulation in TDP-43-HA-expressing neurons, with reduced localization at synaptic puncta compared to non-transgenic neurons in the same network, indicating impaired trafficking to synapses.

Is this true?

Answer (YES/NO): NO